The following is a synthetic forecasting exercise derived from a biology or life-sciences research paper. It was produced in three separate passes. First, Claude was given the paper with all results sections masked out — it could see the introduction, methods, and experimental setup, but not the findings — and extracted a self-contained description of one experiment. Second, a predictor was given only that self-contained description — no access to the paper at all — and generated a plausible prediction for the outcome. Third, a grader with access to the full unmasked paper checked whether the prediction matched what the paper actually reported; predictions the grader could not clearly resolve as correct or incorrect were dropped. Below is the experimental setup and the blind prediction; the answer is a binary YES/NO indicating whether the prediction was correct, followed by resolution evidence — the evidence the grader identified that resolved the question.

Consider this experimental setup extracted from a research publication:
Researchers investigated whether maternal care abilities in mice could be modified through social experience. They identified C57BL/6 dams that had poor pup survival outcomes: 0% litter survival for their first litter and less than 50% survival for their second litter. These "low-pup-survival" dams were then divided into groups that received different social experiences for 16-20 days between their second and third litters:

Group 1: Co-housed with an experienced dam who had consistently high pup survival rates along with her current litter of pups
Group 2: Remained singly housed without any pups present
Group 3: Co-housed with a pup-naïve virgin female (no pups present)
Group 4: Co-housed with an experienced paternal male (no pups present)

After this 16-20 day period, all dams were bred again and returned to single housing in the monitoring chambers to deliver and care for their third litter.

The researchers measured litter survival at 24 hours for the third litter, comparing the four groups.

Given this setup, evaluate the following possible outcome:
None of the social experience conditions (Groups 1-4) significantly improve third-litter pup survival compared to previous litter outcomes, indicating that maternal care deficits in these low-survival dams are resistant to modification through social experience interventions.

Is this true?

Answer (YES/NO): NO